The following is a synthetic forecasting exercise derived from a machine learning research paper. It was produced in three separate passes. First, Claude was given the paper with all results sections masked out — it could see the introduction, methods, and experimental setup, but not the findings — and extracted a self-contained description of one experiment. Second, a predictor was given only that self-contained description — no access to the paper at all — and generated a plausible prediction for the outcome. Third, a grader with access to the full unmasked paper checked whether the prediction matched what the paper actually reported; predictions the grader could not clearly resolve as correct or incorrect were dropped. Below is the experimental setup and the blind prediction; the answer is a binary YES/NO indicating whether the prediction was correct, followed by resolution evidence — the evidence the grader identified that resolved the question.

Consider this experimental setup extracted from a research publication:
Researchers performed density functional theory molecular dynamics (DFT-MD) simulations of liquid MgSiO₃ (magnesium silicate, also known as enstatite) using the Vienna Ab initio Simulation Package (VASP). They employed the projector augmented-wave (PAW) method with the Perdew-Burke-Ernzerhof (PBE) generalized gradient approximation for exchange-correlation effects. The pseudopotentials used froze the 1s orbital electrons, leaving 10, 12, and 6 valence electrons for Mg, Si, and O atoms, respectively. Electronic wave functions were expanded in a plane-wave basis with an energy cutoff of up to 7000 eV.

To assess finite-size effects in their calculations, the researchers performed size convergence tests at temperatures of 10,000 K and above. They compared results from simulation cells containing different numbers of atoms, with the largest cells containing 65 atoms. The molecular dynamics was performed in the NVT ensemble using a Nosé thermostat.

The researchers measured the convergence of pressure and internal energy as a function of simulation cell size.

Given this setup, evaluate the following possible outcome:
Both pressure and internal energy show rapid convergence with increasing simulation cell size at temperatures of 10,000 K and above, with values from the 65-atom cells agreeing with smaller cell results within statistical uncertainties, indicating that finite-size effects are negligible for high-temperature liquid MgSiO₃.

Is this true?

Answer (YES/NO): NO